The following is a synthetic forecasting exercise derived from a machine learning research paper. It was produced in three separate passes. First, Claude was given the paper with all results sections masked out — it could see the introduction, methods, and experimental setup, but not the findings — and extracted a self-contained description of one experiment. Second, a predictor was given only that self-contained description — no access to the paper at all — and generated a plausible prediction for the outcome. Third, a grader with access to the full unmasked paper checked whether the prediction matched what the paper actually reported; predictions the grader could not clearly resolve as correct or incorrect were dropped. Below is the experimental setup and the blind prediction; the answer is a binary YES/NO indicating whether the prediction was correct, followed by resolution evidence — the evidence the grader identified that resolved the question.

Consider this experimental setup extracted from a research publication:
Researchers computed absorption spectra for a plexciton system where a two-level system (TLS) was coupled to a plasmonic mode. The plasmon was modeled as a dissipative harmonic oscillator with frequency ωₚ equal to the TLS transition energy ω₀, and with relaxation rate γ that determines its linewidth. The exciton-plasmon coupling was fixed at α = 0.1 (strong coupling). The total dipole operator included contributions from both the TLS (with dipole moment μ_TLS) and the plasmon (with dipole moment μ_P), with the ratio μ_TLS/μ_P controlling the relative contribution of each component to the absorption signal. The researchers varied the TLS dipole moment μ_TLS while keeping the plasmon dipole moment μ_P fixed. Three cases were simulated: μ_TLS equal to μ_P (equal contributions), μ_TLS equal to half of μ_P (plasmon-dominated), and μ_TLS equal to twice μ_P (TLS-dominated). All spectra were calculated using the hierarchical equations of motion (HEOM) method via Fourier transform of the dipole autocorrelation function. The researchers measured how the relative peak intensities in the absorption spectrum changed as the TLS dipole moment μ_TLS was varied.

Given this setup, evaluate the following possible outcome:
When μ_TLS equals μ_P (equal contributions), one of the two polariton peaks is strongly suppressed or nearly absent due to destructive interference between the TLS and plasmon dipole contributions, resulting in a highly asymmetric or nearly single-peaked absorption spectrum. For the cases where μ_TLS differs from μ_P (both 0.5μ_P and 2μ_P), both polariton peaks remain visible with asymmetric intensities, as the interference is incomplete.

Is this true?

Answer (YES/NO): NO